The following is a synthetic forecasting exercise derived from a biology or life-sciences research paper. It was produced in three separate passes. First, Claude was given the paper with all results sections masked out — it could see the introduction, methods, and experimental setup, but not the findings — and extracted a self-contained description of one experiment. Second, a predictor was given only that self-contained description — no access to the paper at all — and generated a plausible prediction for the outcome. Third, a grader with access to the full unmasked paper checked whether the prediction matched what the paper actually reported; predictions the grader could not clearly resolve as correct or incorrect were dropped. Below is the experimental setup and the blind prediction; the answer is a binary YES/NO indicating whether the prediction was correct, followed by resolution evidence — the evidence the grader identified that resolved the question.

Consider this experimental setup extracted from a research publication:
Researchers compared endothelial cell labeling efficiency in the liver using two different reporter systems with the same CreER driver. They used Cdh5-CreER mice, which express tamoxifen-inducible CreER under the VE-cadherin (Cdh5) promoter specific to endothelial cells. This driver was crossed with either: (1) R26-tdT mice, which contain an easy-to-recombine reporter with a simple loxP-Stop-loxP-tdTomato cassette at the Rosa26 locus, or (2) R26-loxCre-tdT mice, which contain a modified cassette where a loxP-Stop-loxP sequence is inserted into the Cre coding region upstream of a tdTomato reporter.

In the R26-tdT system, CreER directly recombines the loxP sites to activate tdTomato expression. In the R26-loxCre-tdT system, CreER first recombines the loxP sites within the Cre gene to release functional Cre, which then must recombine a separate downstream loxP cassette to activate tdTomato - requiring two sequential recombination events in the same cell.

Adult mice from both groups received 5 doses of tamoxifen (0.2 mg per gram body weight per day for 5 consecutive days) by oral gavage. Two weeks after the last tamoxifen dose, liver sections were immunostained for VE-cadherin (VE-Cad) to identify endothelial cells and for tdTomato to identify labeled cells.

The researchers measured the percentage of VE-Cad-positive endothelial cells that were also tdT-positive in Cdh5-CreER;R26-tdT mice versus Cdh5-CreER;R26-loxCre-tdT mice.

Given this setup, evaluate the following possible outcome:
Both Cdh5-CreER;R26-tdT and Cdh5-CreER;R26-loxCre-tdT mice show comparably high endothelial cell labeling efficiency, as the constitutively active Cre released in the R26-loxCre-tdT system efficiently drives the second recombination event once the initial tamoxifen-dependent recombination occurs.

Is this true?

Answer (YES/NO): YES